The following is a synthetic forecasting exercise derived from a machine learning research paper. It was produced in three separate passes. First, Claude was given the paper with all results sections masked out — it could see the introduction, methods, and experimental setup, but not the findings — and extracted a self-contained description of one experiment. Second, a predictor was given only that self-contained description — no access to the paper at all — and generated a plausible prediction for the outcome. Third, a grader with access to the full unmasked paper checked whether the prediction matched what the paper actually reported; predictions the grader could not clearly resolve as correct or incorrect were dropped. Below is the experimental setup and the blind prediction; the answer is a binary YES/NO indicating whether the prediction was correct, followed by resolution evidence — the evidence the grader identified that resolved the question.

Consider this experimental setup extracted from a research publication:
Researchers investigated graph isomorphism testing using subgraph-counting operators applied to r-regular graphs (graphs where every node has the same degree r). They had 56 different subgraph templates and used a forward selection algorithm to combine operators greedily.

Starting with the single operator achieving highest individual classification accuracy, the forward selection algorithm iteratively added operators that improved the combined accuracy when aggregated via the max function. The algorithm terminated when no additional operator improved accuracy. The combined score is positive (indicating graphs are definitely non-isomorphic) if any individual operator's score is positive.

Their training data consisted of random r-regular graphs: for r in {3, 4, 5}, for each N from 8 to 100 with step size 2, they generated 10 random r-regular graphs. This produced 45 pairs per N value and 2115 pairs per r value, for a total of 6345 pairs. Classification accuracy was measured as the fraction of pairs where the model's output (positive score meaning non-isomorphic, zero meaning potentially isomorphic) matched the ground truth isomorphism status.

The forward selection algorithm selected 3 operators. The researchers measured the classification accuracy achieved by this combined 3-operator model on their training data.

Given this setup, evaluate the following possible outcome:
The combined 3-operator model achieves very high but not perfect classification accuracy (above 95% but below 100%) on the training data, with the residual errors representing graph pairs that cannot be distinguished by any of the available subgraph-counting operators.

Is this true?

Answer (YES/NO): NO